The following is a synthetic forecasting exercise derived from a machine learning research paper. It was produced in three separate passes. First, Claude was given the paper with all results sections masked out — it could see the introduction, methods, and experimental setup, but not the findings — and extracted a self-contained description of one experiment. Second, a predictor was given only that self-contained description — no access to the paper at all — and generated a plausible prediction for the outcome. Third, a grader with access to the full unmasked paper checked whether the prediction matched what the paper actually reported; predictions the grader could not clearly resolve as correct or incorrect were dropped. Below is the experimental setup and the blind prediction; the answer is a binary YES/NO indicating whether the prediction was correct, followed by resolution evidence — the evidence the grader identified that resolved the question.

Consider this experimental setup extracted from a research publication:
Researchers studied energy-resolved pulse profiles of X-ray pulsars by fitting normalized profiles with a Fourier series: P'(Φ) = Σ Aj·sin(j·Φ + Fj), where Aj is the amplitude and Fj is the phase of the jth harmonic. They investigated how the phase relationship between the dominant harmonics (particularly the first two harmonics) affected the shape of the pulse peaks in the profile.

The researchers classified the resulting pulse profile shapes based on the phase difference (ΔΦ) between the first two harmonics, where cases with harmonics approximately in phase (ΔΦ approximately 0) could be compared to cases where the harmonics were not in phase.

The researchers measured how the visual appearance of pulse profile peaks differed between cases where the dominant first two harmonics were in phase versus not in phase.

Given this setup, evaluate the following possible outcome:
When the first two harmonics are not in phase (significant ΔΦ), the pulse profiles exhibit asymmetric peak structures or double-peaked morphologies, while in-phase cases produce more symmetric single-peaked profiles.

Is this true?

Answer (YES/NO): NO